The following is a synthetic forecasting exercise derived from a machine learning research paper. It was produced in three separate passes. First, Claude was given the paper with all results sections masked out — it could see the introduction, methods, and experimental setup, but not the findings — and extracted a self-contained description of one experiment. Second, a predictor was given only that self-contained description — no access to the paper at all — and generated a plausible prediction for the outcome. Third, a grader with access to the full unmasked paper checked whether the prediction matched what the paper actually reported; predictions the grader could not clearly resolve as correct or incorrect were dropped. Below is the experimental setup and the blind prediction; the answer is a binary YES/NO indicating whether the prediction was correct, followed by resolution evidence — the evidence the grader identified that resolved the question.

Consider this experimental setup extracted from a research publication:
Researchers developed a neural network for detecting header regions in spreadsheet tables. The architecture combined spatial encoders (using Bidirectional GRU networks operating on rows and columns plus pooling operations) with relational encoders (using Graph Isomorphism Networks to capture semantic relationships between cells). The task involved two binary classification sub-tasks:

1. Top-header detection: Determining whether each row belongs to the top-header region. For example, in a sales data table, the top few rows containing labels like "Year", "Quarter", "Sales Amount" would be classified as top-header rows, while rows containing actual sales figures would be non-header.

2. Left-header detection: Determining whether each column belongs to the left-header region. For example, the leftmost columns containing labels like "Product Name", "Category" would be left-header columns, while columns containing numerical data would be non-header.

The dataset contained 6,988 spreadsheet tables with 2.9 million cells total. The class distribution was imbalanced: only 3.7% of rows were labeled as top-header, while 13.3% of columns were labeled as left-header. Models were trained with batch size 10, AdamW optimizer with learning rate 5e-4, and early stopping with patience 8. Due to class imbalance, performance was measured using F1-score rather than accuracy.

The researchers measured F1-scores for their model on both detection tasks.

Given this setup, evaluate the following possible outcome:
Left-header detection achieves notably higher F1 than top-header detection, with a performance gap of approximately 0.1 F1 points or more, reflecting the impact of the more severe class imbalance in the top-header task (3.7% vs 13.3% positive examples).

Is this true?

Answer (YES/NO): NO